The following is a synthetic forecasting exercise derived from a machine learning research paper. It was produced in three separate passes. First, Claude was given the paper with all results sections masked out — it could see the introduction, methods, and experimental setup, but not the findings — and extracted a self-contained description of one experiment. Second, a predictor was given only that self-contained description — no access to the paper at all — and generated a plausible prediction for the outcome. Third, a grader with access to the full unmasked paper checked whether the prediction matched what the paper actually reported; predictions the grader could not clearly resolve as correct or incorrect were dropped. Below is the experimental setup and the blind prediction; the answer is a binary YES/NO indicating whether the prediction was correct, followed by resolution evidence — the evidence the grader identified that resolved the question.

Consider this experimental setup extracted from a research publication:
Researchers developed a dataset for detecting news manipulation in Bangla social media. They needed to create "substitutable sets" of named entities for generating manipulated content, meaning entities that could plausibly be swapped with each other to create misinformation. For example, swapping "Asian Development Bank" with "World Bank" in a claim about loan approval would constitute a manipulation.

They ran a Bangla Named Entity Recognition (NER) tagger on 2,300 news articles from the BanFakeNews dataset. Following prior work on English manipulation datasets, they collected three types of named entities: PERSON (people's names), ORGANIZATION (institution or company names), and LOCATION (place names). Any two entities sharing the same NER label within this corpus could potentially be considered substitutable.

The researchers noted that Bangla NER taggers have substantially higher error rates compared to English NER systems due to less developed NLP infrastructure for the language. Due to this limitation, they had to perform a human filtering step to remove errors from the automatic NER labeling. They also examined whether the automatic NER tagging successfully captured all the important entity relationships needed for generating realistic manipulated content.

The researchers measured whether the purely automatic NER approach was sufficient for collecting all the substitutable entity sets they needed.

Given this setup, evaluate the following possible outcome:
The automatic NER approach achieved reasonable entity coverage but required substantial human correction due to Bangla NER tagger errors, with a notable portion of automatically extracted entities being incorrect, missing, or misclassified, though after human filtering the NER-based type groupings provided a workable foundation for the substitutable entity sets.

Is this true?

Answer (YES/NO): NO